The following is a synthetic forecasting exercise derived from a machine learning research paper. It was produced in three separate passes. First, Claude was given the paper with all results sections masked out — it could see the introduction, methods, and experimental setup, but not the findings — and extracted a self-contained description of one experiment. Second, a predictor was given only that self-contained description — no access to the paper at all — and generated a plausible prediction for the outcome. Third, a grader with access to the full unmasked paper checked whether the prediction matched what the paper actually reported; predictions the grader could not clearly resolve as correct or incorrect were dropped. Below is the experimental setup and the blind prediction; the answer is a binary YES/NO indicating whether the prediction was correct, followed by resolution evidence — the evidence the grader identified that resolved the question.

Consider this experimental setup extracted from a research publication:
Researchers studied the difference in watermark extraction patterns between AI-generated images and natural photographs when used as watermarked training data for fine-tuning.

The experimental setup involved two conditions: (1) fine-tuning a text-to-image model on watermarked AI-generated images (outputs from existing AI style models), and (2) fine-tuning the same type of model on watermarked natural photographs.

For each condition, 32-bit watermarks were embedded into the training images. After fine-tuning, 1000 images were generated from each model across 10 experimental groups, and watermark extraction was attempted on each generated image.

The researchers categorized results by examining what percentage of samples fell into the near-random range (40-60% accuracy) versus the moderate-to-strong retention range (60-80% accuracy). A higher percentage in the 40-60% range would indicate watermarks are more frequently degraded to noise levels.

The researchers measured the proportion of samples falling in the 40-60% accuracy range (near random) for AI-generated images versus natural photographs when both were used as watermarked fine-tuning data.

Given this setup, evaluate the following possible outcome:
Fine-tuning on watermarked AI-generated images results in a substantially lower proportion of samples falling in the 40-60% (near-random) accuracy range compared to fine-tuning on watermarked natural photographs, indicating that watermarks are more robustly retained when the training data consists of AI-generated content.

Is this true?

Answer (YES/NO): YES